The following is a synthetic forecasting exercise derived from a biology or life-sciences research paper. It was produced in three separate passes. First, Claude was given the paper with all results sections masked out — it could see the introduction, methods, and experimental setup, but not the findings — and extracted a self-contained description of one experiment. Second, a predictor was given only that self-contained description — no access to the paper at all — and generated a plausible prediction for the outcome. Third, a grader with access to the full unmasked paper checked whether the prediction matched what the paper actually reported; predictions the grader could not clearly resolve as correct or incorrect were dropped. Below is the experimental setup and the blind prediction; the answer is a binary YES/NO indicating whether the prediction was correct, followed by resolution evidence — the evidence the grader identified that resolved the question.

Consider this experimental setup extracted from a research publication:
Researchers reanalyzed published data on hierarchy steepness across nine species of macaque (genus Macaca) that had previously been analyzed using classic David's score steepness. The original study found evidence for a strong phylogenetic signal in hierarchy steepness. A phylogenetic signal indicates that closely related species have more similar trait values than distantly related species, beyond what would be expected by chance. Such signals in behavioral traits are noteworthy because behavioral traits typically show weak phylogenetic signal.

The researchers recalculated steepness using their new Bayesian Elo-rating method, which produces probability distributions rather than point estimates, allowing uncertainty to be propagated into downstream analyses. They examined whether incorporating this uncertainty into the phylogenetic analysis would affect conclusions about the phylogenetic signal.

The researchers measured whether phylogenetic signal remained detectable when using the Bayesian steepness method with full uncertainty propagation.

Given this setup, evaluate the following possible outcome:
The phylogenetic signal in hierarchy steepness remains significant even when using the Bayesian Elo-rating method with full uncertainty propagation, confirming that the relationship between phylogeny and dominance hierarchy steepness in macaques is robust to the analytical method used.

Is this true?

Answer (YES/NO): NO